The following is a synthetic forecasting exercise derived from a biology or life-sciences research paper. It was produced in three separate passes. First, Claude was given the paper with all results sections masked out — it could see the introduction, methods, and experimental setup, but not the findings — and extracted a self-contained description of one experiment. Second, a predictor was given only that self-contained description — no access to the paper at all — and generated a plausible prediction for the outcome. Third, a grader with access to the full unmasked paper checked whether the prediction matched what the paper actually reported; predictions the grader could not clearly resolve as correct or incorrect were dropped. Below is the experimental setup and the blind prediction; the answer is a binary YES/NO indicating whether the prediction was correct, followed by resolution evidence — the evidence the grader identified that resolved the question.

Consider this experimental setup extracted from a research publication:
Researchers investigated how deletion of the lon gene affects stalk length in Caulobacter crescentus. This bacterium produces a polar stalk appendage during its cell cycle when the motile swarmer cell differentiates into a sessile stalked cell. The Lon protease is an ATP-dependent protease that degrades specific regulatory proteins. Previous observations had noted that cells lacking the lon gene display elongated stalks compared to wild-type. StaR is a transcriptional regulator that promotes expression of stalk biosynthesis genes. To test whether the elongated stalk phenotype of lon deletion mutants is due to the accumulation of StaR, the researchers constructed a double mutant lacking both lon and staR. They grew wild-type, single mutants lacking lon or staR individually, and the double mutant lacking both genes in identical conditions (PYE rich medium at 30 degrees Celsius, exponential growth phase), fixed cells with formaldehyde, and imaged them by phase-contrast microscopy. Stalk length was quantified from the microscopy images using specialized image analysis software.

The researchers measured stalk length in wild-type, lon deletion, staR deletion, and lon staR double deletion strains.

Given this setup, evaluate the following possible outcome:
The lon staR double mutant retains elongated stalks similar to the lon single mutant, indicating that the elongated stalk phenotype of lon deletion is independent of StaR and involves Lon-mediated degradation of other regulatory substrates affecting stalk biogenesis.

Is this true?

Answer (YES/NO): NO